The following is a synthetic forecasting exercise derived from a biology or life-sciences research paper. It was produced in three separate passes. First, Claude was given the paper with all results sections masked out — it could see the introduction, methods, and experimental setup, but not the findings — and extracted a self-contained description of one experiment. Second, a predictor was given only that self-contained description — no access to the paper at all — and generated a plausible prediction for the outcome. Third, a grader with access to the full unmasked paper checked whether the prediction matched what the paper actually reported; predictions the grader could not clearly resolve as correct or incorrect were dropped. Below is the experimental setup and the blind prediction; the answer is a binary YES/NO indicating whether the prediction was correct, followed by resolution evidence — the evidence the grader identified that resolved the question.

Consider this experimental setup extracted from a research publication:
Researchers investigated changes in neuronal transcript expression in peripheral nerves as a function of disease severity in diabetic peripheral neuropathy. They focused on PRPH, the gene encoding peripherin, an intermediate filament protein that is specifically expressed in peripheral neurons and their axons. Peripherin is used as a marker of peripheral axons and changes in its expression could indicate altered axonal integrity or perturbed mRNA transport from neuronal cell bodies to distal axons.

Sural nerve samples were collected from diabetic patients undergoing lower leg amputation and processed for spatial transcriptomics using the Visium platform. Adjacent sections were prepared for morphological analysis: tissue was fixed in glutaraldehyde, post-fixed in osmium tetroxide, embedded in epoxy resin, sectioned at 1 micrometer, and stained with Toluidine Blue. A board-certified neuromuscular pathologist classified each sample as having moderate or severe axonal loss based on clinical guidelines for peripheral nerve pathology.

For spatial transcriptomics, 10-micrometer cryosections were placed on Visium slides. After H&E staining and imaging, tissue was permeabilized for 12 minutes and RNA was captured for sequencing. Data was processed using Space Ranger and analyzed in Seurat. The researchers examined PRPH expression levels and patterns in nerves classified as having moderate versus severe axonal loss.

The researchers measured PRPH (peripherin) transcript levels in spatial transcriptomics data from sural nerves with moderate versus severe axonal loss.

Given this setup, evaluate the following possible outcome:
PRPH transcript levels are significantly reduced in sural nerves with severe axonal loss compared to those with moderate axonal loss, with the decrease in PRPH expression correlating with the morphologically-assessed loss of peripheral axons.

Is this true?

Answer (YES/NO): NO